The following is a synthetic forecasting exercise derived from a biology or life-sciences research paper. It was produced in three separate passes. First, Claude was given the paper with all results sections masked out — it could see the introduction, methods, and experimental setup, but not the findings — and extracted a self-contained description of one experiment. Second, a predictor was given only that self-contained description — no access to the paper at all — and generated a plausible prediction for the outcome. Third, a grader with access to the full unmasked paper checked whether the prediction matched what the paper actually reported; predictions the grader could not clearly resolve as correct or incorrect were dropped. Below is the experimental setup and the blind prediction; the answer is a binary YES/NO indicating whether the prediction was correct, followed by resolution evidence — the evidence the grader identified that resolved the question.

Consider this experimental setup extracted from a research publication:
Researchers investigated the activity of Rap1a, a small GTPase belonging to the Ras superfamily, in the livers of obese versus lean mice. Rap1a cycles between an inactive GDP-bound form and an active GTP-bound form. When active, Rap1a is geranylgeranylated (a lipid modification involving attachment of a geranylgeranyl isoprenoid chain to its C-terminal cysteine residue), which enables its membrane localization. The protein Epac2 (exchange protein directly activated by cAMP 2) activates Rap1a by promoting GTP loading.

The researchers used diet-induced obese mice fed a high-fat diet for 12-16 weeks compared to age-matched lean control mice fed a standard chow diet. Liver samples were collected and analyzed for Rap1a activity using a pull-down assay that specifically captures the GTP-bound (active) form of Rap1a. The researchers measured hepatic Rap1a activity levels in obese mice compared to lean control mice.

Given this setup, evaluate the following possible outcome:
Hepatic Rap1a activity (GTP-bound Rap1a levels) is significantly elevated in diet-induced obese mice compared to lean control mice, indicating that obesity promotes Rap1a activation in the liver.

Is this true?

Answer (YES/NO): NO